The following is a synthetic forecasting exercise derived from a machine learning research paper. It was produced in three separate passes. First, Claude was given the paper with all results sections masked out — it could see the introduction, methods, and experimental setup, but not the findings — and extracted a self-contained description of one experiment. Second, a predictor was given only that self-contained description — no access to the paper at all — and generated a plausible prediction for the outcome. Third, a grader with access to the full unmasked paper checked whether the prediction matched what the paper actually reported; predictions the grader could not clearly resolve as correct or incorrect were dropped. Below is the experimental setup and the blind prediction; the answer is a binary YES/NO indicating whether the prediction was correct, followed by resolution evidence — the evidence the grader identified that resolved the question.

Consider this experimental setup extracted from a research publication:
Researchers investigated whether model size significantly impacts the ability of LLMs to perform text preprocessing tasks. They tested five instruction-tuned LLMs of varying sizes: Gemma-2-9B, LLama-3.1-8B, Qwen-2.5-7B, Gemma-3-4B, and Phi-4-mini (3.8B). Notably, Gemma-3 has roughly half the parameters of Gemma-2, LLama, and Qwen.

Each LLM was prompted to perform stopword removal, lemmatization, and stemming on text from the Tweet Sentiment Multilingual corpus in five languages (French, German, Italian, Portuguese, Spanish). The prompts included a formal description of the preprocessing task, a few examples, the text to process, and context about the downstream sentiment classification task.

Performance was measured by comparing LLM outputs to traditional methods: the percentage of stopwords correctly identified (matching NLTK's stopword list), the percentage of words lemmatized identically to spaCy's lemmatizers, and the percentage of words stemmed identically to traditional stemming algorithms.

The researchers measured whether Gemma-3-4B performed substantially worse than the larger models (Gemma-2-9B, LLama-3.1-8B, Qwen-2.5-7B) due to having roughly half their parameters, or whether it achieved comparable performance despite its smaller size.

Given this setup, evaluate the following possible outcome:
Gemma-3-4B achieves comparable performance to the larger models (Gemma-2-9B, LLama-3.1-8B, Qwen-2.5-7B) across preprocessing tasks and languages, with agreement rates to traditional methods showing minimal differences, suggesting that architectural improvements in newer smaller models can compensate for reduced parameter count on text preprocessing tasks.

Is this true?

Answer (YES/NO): YES